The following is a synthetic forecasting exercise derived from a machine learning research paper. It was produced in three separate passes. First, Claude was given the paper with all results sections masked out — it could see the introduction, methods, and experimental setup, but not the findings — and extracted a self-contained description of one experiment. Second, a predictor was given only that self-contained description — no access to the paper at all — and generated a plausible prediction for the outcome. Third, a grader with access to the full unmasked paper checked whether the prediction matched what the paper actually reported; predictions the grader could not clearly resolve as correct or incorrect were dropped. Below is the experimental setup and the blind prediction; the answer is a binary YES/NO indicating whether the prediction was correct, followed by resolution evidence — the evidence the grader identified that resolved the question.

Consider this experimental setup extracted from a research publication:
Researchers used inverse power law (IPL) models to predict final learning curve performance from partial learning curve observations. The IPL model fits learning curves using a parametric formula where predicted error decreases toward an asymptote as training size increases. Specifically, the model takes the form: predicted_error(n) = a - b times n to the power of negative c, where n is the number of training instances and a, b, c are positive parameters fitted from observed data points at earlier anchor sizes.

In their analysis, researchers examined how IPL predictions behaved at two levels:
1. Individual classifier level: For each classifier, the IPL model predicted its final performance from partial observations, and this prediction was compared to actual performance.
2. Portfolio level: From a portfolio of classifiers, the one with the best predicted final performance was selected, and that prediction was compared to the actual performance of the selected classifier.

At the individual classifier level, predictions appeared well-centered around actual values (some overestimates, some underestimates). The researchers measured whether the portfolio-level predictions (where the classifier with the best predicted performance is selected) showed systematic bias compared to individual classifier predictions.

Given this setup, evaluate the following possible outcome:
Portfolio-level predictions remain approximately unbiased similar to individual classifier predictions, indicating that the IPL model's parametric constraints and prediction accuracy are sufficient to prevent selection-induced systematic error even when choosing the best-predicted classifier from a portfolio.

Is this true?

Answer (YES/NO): NO